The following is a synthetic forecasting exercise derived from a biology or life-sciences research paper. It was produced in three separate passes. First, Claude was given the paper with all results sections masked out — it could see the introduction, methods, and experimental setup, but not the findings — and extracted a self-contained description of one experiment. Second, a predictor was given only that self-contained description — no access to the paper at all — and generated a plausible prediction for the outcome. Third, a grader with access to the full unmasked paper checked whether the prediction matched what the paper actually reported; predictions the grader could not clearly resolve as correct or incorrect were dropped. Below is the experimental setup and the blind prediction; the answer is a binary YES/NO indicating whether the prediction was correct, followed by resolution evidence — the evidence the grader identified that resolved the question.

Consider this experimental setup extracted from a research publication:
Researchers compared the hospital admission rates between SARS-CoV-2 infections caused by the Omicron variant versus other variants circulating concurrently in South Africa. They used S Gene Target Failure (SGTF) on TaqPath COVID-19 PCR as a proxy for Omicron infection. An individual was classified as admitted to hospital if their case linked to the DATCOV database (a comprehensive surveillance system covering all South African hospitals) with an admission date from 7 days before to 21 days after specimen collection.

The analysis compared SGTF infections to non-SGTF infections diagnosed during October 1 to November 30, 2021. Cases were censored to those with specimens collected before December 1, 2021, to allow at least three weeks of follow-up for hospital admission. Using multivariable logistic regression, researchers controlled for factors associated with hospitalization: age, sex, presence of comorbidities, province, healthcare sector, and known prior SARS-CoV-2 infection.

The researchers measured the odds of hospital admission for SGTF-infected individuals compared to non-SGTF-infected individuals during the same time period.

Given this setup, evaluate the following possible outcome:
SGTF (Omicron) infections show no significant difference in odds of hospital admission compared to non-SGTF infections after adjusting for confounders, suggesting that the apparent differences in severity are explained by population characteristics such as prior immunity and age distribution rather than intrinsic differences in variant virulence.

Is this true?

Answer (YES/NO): NO